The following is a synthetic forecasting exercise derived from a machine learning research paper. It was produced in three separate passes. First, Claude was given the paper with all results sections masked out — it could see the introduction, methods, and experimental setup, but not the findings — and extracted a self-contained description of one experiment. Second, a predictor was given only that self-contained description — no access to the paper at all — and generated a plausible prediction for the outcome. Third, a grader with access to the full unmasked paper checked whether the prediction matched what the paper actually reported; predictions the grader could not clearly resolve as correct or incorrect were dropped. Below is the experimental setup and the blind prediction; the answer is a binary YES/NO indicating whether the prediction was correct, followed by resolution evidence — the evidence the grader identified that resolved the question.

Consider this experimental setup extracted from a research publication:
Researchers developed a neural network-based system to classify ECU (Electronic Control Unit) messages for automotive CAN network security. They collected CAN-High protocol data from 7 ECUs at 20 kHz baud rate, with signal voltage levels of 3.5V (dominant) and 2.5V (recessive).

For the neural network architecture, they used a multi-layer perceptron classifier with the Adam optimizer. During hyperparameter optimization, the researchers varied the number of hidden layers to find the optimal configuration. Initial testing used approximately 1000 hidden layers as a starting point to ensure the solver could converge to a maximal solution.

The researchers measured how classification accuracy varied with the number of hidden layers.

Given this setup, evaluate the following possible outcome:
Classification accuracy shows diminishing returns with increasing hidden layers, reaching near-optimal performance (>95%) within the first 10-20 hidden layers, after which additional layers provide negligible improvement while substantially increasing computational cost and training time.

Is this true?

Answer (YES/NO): NO